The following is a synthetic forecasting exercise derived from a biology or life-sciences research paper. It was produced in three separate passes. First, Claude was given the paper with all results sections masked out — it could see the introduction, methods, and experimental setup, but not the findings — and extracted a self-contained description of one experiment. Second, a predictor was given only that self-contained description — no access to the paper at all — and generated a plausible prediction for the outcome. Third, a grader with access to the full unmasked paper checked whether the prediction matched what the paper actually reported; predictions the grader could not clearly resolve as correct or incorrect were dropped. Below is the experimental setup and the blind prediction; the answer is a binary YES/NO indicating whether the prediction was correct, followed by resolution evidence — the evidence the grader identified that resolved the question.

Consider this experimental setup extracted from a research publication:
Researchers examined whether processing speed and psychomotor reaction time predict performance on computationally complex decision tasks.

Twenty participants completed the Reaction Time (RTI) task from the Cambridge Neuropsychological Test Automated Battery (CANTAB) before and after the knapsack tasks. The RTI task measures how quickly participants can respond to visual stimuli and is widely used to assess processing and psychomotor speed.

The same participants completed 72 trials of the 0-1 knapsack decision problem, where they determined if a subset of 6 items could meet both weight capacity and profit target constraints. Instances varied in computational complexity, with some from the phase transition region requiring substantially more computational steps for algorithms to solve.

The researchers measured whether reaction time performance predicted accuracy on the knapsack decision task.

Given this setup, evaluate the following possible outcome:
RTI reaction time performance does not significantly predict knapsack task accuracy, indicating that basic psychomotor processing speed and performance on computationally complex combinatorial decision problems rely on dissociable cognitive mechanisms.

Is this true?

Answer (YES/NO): YES